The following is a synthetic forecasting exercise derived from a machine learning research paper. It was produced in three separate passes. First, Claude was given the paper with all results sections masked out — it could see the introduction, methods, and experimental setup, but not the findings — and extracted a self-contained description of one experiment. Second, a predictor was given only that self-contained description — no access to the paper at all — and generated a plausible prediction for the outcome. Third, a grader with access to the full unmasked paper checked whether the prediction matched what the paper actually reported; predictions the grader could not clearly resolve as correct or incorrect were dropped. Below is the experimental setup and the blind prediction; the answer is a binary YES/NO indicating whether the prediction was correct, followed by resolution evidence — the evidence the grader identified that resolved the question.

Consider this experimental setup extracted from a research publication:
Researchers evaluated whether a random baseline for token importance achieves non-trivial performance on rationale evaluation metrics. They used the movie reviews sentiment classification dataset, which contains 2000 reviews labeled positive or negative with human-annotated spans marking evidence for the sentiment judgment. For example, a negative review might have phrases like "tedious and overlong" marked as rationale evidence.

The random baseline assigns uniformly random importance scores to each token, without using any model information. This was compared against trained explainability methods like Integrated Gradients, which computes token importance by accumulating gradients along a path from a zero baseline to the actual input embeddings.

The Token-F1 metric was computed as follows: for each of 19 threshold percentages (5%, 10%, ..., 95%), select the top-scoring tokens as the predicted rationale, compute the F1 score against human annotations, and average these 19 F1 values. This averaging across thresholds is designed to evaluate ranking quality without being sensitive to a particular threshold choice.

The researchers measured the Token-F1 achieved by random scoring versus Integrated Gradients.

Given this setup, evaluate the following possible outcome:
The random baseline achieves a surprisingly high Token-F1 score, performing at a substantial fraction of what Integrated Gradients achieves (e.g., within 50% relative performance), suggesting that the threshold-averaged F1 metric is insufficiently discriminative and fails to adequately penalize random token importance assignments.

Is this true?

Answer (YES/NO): YES